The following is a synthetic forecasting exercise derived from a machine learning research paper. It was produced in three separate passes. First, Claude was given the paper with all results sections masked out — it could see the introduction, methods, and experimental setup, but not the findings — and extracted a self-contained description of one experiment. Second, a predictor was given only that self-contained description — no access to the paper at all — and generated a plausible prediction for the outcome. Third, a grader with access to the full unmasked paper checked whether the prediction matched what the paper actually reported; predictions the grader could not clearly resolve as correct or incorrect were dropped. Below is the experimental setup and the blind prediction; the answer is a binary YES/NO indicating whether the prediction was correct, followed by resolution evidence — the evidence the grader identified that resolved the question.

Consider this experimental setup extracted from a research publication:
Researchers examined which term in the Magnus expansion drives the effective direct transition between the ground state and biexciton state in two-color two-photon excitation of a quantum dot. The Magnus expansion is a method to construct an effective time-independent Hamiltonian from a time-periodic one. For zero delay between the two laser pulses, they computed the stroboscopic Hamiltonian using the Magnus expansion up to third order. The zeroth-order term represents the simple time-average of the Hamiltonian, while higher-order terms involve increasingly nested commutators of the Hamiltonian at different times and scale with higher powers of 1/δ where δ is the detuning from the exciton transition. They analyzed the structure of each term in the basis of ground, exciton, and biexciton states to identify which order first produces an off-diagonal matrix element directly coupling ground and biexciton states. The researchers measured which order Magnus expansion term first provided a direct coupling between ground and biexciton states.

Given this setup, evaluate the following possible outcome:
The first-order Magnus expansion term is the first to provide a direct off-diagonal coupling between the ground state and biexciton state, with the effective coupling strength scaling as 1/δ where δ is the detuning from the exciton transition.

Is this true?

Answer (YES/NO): NO